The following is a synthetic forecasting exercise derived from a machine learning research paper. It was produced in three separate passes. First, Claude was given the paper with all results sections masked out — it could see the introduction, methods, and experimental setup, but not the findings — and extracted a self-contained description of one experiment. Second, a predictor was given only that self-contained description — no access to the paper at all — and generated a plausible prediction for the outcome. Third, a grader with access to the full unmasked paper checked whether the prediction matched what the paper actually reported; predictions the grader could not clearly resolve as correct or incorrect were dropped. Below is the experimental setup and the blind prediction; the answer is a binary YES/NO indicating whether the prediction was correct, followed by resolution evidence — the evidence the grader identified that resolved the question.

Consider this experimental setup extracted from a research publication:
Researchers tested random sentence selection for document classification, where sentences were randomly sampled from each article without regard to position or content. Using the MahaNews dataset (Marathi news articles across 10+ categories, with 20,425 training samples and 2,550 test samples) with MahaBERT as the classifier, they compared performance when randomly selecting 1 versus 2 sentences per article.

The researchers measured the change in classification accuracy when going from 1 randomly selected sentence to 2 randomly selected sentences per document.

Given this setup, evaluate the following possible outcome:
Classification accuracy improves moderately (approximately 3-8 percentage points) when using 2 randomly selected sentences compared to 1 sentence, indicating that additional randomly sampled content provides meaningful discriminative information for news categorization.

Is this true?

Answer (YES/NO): NO